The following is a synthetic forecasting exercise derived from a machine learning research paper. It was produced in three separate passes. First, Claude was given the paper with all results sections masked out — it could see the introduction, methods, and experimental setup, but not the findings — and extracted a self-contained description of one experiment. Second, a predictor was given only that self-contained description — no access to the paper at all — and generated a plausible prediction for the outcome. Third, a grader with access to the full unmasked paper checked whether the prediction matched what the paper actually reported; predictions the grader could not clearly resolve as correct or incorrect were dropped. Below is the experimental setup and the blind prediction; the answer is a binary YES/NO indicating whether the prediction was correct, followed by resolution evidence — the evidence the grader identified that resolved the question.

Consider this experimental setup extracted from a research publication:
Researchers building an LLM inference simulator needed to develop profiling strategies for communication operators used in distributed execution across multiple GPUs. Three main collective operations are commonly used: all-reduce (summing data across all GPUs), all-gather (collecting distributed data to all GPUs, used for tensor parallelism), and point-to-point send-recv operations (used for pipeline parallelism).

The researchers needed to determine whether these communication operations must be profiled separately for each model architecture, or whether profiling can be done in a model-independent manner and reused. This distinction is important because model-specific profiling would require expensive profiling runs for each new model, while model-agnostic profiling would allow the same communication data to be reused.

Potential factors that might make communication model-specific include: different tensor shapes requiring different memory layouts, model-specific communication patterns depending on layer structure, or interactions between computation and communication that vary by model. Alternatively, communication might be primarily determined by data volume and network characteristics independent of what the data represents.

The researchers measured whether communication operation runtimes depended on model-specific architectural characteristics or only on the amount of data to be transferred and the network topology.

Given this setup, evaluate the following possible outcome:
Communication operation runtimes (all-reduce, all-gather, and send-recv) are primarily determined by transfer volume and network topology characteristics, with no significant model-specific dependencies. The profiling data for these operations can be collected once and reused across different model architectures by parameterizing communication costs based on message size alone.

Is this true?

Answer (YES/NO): YES